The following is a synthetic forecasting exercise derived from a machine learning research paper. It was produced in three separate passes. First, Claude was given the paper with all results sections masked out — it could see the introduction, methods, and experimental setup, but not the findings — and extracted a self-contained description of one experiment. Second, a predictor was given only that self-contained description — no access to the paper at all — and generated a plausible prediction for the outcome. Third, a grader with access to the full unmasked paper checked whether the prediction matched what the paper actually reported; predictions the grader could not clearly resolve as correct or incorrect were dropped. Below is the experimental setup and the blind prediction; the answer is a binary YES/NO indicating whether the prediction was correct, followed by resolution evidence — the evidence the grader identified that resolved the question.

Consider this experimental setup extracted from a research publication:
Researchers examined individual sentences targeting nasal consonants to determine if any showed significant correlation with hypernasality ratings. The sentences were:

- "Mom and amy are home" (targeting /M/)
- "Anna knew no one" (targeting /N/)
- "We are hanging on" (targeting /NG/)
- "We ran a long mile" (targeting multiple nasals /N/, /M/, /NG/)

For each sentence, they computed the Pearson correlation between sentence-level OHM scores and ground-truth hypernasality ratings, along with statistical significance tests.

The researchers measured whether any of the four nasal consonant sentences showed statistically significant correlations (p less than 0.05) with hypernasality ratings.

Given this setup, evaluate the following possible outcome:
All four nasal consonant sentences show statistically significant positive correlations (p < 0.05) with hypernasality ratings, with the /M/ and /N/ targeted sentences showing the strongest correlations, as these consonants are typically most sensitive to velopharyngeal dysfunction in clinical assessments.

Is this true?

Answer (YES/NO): NO